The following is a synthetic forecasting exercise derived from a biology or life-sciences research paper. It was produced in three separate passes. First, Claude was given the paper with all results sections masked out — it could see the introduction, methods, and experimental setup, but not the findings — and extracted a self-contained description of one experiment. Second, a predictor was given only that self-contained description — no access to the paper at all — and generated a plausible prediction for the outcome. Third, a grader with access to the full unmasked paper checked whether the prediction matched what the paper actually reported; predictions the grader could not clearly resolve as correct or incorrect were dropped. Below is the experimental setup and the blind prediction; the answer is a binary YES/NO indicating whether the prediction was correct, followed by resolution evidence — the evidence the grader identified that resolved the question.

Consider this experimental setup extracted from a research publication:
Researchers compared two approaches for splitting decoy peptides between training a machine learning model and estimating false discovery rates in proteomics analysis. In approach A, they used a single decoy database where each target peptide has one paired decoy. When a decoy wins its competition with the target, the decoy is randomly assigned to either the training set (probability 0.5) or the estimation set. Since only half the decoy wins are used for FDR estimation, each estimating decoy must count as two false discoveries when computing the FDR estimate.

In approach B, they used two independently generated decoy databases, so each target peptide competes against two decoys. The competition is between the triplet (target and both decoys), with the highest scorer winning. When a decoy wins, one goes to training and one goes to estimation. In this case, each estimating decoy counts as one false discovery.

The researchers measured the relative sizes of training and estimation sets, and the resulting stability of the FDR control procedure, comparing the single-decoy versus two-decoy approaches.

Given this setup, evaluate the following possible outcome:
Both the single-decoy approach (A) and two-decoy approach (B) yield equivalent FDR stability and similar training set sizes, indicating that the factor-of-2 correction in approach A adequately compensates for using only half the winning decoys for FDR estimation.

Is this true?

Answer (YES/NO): NO